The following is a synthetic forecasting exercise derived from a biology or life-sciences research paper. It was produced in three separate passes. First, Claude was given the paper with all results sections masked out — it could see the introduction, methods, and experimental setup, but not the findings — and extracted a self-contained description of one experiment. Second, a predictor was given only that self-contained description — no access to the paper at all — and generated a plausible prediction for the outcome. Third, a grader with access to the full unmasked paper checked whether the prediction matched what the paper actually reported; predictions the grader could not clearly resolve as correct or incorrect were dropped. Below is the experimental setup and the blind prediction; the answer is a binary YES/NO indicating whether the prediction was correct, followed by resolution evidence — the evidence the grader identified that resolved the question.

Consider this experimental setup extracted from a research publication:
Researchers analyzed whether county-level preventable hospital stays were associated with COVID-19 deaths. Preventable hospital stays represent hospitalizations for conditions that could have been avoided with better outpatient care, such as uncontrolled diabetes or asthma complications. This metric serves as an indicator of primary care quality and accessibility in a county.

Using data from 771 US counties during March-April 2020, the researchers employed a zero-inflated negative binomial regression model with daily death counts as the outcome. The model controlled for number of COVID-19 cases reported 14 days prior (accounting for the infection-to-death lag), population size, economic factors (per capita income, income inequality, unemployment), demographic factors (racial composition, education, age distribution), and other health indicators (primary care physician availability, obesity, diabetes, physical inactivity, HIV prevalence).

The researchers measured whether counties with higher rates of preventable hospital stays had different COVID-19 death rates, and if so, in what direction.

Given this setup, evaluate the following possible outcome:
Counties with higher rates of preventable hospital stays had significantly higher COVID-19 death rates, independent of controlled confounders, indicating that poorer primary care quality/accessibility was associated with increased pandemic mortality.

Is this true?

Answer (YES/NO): YES